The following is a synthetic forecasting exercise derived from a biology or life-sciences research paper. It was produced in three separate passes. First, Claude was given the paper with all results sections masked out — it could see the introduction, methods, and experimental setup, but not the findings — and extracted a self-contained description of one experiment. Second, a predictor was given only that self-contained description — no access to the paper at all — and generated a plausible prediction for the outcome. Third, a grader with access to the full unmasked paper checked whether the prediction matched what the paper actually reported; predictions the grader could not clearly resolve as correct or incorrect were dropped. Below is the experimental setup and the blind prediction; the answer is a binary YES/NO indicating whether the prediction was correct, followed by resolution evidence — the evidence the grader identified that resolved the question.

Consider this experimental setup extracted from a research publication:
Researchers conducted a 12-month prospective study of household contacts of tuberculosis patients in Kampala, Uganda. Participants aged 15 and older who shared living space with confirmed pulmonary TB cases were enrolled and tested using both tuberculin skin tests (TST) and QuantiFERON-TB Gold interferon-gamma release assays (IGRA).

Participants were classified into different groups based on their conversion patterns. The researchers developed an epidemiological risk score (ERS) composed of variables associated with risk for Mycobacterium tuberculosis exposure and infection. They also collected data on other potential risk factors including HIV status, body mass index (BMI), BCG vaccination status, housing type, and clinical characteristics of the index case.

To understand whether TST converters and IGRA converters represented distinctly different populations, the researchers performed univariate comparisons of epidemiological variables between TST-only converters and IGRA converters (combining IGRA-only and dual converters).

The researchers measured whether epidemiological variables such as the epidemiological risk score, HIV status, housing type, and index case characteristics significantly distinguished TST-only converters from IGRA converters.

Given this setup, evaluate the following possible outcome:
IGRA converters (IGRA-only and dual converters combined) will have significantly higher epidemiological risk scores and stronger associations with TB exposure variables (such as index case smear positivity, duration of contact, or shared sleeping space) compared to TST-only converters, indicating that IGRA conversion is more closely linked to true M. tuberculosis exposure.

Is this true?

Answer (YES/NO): NO